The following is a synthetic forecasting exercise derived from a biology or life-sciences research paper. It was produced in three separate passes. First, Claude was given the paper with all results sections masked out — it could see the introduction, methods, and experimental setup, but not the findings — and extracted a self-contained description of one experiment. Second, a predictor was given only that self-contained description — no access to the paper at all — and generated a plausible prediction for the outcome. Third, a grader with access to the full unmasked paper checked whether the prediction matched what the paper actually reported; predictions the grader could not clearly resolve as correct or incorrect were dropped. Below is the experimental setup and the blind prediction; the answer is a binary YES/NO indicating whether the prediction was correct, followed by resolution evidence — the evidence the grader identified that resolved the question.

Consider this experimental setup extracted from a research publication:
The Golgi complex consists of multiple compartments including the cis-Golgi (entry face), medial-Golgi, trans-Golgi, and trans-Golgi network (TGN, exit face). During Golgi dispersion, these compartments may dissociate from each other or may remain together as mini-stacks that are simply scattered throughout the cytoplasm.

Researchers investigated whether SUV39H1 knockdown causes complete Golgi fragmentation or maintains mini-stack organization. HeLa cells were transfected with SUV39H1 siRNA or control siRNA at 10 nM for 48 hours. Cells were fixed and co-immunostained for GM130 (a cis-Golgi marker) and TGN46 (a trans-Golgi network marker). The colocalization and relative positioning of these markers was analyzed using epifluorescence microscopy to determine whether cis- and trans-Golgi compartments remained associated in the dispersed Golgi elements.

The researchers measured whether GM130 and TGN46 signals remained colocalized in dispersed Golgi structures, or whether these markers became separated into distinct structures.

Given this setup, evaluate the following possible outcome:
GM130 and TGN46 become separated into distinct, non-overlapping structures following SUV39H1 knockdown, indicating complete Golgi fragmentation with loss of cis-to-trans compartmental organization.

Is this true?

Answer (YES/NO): NO